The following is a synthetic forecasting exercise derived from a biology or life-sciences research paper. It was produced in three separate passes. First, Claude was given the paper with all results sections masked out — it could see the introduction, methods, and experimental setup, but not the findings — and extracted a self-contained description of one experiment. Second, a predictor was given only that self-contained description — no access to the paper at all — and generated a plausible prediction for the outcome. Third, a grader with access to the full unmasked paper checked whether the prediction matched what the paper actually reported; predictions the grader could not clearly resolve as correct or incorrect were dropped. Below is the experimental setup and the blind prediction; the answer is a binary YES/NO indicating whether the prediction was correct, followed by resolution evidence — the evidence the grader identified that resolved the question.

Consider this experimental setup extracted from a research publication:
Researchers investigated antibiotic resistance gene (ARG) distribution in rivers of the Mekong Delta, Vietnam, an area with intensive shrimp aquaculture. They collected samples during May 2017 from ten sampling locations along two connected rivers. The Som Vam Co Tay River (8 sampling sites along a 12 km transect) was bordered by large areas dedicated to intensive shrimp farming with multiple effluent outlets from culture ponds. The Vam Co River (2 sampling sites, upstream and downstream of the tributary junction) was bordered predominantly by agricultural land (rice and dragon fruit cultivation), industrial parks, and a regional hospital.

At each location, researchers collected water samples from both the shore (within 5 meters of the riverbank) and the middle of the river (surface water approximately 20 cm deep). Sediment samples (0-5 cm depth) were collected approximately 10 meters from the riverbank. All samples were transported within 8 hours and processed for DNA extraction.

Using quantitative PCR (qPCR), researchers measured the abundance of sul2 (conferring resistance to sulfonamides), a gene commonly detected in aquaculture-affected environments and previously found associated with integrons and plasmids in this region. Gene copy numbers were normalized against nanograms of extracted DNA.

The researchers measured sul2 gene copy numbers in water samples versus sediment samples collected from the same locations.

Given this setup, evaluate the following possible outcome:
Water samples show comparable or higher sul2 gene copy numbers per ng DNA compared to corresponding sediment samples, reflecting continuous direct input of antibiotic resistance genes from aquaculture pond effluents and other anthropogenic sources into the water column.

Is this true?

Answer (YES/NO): YES